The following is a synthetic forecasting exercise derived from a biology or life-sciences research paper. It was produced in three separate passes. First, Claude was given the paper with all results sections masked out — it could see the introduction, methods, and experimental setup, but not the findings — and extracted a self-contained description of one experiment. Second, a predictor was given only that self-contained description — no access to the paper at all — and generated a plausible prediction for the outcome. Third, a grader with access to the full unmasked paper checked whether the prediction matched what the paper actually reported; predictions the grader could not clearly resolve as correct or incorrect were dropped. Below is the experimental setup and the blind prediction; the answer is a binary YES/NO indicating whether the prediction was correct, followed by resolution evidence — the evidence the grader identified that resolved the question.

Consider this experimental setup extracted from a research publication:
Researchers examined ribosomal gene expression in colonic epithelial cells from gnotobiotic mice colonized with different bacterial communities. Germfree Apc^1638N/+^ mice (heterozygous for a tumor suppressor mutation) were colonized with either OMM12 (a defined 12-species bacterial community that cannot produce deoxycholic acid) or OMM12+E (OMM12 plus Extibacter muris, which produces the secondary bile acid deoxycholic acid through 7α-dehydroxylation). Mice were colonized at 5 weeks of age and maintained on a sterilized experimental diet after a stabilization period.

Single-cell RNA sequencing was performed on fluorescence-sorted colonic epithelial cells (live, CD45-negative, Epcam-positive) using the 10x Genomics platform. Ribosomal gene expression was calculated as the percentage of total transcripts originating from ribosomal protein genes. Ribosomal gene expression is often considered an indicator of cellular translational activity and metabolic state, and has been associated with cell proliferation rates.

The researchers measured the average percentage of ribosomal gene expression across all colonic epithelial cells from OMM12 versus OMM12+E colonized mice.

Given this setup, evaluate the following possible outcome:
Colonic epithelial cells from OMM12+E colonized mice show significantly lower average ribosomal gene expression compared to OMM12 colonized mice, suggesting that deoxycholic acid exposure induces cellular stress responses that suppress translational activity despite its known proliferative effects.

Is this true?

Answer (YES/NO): YES